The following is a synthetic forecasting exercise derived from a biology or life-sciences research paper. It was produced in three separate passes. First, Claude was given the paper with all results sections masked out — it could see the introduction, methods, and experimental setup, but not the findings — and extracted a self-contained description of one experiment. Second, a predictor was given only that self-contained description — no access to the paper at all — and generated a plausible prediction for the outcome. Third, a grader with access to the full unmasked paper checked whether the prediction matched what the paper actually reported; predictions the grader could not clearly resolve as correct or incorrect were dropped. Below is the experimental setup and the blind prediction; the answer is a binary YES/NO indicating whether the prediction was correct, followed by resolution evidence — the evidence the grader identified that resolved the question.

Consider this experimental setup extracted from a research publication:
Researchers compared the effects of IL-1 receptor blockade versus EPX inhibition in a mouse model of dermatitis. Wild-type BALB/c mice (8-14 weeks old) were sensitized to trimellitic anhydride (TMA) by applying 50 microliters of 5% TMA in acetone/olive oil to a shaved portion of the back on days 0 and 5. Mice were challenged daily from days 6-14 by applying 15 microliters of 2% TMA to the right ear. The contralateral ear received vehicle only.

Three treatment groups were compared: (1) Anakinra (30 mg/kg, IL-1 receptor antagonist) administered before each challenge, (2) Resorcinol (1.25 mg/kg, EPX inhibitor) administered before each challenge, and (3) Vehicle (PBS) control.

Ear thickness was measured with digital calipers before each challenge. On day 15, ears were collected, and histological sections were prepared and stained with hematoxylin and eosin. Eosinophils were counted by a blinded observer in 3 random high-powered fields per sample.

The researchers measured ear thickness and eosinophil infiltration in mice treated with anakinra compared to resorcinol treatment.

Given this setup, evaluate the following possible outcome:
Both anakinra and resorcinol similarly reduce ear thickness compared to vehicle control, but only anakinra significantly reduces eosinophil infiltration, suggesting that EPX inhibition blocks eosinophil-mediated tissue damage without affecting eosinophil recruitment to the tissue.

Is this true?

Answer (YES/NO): NO